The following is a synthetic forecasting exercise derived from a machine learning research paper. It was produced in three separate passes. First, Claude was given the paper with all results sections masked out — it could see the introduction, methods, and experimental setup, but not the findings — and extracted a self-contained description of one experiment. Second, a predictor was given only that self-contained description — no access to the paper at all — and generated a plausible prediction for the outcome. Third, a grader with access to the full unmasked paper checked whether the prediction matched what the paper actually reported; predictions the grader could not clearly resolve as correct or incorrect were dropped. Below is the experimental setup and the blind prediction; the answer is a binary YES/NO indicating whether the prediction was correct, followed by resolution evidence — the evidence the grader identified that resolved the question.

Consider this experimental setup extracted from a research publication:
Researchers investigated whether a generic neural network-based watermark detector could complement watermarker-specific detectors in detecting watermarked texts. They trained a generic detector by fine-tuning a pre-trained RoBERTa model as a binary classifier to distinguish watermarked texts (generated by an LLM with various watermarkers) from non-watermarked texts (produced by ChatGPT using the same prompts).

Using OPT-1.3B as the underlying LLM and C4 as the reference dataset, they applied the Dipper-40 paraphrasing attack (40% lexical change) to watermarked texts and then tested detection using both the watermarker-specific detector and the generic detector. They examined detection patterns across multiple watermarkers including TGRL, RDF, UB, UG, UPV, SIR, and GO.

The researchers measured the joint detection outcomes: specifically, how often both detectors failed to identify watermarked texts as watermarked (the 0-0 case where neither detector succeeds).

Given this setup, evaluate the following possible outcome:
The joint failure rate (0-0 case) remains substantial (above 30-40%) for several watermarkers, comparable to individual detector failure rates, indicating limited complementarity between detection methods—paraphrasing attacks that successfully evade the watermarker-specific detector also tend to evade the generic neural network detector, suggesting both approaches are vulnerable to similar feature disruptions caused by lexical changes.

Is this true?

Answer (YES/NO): NO